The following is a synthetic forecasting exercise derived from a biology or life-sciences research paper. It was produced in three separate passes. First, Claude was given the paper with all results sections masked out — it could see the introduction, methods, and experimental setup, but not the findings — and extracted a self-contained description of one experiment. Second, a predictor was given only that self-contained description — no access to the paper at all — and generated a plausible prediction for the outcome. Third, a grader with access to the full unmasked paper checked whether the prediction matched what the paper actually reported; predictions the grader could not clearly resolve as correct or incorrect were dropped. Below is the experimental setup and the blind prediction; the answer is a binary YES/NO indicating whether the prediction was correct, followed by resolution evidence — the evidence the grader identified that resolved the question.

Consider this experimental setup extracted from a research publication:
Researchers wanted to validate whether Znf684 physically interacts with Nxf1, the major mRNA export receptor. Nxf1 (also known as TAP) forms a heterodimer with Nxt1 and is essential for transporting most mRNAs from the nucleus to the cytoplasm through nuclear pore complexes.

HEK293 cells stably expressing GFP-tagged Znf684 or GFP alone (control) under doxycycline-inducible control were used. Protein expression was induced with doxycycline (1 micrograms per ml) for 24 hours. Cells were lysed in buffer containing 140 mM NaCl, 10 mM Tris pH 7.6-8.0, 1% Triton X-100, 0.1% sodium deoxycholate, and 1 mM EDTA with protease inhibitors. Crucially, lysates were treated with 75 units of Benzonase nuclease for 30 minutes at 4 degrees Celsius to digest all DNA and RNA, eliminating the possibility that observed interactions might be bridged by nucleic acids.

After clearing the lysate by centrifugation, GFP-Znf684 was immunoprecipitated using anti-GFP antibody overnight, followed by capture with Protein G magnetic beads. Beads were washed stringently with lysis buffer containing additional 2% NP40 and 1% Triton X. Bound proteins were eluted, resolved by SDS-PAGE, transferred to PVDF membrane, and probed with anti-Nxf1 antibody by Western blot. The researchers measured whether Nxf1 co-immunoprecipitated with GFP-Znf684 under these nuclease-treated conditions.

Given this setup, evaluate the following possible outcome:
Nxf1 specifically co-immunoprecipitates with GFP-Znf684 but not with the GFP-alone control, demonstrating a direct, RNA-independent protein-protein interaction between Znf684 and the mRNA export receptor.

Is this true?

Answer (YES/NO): YES